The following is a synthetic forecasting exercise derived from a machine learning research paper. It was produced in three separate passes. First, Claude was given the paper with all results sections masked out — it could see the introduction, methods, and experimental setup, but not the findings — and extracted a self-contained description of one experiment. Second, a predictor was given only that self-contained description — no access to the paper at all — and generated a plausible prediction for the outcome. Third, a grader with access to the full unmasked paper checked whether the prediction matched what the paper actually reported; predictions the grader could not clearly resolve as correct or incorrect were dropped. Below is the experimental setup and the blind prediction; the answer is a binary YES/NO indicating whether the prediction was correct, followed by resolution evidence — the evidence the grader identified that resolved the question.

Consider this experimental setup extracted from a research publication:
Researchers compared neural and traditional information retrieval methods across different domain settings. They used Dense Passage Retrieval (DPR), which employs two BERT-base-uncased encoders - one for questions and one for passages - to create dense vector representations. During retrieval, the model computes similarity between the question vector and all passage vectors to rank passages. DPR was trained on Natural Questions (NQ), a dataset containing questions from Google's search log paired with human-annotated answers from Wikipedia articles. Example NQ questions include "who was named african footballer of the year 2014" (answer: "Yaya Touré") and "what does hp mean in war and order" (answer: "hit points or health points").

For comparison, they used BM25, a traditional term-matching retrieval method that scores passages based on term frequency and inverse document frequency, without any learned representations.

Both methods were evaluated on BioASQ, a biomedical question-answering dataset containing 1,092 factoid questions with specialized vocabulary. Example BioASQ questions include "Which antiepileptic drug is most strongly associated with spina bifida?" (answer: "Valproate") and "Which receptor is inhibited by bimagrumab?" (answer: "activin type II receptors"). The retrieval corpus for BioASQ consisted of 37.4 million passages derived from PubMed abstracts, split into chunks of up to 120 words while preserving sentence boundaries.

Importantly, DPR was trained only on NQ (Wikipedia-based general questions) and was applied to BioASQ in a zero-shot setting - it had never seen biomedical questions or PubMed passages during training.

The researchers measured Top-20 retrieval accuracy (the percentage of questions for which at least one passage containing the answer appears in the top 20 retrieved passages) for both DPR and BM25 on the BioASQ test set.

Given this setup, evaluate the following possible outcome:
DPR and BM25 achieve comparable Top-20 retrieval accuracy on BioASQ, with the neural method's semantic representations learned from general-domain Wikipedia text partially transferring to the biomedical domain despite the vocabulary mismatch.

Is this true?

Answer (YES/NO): NO